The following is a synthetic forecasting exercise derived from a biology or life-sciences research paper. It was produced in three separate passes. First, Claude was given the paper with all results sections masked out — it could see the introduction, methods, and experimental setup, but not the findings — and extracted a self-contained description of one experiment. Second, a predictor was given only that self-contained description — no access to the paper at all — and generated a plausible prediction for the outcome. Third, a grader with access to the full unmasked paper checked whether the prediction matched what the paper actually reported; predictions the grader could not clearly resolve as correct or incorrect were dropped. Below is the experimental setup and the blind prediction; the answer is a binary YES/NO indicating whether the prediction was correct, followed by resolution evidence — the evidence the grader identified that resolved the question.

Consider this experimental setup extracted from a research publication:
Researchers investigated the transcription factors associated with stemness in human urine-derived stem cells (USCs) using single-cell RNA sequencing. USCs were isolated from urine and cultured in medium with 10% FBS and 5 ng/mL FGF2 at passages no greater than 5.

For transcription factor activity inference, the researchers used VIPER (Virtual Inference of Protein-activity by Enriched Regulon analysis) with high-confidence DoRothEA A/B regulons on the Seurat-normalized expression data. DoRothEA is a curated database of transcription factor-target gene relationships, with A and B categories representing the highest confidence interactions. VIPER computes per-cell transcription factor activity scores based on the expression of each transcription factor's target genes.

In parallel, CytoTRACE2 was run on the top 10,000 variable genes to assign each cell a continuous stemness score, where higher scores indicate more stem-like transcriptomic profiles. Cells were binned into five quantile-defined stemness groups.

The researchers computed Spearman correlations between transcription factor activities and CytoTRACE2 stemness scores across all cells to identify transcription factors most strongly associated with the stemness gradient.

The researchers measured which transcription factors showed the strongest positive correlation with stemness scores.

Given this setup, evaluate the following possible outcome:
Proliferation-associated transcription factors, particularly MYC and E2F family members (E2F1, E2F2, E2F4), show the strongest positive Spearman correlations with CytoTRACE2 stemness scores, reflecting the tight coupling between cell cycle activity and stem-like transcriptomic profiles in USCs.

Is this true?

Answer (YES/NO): YES